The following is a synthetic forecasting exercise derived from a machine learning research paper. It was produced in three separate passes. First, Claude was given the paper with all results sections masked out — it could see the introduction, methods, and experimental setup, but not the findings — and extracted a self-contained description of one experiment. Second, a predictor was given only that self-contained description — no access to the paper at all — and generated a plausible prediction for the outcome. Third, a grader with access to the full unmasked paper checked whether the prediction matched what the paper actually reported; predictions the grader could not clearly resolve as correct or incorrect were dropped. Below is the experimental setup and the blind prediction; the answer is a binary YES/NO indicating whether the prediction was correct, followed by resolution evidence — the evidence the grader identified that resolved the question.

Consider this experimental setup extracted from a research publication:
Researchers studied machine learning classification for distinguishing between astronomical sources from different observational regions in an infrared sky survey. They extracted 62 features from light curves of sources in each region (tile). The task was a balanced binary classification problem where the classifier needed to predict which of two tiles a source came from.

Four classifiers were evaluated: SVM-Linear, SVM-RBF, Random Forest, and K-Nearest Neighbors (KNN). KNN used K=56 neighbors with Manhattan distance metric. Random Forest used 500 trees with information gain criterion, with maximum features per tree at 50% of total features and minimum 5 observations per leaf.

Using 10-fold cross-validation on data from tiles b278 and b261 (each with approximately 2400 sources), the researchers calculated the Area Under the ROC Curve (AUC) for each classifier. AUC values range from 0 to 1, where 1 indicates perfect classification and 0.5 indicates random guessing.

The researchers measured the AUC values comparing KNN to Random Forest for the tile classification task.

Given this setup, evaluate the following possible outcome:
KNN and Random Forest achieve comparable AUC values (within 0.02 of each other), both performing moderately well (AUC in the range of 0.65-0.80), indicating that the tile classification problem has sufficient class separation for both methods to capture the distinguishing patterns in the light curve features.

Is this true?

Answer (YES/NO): NO